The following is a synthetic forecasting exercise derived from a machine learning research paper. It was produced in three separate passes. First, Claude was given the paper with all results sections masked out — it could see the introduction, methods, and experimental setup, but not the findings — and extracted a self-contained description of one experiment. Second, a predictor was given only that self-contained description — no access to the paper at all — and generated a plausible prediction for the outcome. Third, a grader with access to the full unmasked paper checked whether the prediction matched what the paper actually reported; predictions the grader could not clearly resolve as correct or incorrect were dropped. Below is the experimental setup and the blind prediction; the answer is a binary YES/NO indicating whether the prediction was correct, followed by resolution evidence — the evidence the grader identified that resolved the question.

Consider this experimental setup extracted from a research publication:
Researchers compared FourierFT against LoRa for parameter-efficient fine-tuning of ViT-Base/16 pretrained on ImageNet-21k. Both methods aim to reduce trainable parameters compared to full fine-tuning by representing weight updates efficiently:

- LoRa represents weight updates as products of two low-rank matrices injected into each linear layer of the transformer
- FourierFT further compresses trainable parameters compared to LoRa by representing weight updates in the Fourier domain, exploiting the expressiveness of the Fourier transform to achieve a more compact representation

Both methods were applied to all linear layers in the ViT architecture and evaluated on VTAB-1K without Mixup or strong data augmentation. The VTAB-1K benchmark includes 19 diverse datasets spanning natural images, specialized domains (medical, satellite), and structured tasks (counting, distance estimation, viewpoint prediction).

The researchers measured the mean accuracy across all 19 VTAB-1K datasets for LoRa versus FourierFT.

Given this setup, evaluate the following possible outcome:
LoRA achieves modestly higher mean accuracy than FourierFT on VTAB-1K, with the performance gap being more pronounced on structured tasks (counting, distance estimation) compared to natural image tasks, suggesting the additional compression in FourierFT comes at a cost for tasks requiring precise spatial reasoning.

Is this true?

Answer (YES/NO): NO